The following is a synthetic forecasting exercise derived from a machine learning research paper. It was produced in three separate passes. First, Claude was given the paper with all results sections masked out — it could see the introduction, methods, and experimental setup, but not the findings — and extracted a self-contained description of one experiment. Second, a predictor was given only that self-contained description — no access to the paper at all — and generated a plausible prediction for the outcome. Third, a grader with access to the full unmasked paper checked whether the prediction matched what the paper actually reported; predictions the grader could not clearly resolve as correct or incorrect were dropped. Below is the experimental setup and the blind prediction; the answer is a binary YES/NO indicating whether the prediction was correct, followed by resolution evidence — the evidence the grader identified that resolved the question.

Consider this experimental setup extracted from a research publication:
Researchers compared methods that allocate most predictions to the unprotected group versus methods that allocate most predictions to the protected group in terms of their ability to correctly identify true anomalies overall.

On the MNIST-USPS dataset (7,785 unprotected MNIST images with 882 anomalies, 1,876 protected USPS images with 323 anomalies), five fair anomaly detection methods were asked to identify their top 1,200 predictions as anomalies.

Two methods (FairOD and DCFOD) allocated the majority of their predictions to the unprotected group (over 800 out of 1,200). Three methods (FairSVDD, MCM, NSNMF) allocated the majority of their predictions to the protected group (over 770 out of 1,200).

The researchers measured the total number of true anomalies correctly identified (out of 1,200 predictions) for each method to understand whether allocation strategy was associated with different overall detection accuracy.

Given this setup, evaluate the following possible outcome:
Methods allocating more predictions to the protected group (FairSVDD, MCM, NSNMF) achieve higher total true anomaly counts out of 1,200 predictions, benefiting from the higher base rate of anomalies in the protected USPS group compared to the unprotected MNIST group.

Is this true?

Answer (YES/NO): YES